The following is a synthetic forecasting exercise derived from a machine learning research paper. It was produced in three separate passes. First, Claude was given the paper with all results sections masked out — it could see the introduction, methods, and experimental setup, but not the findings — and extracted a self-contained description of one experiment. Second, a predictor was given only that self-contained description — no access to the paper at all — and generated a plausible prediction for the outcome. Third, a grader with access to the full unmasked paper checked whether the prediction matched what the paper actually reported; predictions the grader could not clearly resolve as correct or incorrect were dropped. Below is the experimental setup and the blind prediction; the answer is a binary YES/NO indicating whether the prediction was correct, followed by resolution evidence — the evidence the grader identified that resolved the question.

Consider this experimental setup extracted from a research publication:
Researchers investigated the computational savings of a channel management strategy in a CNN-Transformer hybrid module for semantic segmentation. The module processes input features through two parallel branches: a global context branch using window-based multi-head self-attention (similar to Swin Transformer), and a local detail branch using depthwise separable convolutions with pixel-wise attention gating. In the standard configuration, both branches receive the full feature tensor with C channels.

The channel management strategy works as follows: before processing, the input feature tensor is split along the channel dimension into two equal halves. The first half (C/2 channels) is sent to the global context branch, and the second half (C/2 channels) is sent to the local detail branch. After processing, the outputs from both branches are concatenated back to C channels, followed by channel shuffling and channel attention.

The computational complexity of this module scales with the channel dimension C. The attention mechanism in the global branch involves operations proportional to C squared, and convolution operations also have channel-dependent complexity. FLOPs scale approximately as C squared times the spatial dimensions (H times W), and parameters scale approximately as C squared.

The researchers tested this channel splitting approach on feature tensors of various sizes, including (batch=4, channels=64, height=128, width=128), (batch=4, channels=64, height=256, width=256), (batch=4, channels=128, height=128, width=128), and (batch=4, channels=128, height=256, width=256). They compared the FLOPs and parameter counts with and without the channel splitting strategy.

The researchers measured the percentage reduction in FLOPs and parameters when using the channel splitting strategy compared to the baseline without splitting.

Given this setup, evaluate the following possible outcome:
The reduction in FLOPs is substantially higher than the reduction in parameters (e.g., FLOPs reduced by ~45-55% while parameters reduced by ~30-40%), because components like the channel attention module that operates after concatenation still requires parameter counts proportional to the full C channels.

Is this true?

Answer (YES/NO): NO